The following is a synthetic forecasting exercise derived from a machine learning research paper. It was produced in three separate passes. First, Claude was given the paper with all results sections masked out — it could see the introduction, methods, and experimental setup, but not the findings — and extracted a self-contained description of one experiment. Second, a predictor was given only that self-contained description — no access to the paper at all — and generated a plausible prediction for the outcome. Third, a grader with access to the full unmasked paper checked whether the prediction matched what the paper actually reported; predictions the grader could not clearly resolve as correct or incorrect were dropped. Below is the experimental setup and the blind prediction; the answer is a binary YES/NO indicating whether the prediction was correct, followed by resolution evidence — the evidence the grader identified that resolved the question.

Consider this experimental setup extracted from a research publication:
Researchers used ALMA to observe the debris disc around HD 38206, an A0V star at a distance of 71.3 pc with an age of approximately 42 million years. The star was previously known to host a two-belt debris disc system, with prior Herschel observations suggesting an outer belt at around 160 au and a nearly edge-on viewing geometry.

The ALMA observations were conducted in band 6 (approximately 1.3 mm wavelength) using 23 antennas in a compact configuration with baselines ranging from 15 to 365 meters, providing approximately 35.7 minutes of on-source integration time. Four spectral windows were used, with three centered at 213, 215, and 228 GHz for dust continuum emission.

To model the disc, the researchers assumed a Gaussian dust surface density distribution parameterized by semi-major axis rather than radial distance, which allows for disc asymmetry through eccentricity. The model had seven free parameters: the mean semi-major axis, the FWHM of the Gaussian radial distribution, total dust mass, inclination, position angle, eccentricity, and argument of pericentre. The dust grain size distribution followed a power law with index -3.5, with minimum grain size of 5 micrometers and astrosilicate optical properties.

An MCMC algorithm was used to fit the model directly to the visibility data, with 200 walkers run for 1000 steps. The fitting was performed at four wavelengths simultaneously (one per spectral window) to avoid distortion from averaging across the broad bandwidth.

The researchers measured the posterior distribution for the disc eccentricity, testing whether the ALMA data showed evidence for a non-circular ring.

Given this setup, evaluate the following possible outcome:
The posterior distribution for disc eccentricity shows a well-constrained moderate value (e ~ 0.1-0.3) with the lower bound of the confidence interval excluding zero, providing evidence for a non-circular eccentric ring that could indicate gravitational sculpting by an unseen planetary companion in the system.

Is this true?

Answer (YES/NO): YES